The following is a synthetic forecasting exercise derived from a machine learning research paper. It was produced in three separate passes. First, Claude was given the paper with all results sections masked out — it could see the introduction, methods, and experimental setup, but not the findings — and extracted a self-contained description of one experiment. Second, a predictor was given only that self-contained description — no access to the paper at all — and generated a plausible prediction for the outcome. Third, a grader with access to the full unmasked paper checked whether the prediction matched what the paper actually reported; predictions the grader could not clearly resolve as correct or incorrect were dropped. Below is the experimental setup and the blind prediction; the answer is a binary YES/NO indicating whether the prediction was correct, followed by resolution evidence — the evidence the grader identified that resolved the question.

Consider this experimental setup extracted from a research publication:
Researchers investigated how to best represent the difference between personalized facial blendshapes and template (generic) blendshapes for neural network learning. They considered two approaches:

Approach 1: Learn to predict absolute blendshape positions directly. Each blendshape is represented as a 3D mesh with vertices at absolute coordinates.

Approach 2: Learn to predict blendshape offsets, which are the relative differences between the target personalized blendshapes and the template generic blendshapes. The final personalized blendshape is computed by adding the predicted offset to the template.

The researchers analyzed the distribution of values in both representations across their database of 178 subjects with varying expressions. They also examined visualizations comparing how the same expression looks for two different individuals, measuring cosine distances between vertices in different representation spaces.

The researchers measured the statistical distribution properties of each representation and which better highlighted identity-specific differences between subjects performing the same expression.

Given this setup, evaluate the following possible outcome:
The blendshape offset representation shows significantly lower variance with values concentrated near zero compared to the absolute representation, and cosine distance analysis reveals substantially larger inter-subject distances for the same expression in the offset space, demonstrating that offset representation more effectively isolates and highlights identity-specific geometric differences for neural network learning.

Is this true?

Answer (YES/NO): YES